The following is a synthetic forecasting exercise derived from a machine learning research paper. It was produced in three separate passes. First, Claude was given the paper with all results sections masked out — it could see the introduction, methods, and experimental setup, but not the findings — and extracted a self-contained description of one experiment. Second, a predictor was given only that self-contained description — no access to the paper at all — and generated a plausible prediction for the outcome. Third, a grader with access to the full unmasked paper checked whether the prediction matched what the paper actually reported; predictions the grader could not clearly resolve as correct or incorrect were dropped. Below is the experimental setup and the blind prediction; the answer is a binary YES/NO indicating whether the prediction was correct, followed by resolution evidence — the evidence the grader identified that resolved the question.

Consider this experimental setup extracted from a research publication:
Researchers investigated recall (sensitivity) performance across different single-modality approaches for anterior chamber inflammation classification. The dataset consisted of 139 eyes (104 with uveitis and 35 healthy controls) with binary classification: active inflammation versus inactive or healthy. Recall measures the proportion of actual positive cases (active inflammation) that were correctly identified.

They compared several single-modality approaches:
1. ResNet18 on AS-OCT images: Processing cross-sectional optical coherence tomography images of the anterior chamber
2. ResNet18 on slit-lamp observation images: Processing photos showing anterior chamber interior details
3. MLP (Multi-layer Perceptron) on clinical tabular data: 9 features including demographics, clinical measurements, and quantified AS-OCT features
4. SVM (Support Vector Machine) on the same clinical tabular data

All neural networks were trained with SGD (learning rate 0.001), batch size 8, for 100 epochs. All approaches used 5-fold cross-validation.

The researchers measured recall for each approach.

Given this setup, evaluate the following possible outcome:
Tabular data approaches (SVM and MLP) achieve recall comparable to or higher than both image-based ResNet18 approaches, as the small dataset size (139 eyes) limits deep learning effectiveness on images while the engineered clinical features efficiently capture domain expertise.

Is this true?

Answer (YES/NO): NO